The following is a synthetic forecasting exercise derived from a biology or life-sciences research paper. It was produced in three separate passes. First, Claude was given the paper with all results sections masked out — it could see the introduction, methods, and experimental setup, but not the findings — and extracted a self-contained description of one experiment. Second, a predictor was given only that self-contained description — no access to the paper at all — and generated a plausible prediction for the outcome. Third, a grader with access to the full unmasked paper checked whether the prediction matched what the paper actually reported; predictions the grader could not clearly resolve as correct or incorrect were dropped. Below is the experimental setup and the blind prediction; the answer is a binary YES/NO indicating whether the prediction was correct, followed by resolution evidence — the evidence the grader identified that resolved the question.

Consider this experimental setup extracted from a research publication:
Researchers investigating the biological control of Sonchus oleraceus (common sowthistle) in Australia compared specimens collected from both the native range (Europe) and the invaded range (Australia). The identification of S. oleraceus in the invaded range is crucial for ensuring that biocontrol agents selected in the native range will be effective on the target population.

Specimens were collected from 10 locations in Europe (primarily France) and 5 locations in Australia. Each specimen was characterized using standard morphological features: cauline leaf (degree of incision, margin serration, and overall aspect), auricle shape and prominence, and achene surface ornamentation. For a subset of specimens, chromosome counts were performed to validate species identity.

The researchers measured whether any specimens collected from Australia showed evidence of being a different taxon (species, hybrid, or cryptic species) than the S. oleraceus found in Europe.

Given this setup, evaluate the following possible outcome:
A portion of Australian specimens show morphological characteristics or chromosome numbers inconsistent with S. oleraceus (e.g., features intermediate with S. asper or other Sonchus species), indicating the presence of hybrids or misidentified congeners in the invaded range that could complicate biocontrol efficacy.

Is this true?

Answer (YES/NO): NO